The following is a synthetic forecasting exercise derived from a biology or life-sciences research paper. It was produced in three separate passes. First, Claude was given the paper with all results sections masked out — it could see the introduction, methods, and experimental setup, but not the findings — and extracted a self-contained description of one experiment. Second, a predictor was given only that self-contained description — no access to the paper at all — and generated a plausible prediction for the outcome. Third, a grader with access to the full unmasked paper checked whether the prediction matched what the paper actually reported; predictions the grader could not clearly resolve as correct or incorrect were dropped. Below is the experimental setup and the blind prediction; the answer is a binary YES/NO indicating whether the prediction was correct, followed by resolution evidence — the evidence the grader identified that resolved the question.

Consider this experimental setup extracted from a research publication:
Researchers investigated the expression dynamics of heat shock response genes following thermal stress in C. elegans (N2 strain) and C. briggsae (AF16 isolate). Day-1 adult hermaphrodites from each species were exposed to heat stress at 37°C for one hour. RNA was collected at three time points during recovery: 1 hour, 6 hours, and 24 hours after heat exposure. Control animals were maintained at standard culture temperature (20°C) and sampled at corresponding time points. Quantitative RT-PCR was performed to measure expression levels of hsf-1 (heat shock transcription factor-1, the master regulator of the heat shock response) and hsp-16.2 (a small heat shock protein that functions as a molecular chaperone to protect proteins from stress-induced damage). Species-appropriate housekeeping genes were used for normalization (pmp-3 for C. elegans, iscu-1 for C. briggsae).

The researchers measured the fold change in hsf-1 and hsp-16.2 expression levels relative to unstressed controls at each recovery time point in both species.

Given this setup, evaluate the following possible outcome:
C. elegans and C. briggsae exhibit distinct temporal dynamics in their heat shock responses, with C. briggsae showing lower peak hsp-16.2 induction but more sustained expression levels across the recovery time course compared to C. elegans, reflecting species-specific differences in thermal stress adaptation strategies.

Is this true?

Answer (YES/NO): NO